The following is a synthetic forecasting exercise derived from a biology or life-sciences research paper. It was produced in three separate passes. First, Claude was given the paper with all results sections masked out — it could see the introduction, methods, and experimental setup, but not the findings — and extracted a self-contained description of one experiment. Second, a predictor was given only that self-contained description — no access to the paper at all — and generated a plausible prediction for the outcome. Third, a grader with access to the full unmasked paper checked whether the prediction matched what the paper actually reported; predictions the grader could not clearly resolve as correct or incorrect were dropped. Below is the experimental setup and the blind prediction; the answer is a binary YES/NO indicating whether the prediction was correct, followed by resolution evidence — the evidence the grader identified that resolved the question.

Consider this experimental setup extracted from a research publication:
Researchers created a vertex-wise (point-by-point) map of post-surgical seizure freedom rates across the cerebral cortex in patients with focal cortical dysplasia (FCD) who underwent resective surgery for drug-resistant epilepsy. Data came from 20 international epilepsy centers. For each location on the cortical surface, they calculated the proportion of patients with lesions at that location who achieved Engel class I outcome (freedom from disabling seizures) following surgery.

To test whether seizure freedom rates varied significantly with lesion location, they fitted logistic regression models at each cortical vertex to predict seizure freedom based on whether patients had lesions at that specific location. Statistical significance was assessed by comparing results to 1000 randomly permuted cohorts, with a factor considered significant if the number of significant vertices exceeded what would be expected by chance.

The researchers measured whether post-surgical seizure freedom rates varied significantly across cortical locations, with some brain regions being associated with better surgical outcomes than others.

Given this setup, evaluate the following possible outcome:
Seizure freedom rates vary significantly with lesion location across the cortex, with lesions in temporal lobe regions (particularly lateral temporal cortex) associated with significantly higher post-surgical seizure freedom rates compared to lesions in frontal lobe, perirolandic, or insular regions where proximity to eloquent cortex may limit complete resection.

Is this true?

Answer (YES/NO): NO